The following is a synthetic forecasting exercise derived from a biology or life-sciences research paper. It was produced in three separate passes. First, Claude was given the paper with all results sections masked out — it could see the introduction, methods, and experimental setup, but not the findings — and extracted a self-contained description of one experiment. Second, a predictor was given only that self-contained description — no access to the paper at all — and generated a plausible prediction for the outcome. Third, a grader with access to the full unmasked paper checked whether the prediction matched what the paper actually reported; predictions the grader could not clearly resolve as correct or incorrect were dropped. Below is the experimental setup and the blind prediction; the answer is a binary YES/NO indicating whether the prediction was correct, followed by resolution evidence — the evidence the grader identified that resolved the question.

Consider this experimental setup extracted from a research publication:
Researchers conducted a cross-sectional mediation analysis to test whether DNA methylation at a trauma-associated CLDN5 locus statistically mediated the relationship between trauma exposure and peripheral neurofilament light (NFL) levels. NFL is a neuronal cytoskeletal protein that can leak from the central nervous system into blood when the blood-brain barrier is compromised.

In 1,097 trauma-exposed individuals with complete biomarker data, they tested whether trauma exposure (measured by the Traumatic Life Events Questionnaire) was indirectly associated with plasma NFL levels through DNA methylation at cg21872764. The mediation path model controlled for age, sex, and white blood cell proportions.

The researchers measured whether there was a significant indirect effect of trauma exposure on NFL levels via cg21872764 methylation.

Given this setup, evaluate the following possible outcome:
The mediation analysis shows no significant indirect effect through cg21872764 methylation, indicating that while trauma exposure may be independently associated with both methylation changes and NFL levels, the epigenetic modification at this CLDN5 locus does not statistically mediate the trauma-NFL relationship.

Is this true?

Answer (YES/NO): NO